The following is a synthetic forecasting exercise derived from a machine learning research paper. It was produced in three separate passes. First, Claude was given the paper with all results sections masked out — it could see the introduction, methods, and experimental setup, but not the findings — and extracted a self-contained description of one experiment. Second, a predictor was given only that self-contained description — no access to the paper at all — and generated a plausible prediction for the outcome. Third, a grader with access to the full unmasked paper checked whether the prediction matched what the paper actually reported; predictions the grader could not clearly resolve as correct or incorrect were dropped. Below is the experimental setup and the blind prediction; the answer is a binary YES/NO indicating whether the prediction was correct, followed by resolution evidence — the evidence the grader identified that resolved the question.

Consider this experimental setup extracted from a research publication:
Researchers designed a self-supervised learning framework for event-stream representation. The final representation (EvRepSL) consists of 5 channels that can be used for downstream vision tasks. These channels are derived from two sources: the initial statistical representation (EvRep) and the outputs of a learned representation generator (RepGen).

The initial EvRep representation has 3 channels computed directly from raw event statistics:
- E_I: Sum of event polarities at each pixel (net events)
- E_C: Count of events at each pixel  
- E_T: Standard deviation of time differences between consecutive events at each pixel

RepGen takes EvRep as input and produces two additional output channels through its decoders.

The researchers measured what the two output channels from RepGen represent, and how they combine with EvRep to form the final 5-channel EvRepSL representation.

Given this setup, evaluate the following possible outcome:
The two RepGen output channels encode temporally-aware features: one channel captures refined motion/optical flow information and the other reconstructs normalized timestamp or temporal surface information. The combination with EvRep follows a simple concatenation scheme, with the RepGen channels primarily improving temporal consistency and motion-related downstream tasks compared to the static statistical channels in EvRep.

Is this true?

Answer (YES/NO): NO